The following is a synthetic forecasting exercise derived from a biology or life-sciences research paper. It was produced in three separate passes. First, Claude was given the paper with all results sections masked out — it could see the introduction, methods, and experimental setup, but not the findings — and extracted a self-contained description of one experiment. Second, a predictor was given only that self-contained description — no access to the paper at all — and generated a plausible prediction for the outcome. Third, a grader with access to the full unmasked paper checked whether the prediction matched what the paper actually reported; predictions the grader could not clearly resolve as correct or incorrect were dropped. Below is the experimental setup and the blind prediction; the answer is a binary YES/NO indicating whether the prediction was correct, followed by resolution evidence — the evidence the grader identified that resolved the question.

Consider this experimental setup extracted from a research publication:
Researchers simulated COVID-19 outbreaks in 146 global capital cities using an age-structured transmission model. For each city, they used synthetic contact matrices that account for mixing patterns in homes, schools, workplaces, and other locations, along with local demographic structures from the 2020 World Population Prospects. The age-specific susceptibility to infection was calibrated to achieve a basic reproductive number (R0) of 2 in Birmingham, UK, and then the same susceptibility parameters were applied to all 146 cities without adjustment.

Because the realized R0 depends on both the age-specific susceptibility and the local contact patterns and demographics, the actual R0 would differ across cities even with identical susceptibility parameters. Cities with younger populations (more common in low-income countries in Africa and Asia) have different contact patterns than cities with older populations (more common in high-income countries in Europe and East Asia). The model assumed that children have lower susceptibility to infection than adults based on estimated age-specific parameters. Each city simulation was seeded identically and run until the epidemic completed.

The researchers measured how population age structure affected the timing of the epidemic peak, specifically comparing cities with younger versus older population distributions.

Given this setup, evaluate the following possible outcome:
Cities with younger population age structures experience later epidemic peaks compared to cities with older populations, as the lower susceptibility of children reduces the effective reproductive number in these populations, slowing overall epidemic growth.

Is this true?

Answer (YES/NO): NO